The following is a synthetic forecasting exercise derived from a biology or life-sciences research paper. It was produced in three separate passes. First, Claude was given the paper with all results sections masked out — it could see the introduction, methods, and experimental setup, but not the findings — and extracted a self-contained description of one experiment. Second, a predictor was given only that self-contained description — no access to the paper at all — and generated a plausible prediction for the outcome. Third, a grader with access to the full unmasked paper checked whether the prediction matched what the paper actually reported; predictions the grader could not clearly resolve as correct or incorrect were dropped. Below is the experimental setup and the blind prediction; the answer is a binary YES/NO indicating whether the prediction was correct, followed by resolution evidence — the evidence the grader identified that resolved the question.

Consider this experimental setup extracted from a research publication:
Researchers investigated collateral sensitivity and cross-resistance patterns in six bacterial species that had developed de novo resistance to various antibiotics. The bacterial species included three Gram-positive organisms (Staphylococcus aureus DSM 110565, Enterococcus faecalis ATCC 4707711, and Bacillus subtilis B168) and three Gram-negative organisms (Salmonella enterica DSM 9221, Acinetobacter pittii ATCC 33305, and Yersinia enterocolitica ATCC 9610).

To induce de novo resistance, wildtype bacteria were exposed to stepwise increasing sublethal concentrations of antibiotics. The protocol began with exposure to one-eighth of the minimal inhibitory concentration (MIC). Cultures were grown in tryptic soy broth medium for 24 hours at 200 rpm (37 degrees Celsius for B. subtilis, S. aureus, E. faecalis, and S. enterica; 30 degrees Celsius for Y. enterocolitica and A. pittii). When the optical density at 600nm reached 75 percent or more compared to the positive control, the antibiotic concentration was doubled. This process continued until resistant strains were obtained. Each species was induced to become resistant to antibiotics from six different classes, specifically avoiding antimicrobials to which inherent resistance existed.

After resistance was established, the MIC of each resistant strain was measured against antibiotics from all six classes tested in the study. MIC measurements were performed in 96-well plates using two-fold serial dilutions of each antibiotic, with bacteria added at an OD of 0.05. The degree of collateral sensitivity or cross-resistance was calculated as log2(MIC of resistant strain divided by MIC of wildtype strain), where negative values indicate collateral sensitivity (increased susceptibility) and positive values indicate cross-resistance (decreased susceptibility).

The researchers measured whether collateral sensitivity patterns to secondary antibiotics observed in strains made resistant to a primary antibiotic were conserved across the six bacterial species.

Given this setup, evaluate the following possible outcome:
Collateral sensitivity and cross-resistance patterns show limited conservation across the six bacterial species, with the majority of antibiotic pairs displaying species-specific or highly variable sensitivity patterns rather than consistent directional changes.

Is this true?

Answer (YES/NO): YES